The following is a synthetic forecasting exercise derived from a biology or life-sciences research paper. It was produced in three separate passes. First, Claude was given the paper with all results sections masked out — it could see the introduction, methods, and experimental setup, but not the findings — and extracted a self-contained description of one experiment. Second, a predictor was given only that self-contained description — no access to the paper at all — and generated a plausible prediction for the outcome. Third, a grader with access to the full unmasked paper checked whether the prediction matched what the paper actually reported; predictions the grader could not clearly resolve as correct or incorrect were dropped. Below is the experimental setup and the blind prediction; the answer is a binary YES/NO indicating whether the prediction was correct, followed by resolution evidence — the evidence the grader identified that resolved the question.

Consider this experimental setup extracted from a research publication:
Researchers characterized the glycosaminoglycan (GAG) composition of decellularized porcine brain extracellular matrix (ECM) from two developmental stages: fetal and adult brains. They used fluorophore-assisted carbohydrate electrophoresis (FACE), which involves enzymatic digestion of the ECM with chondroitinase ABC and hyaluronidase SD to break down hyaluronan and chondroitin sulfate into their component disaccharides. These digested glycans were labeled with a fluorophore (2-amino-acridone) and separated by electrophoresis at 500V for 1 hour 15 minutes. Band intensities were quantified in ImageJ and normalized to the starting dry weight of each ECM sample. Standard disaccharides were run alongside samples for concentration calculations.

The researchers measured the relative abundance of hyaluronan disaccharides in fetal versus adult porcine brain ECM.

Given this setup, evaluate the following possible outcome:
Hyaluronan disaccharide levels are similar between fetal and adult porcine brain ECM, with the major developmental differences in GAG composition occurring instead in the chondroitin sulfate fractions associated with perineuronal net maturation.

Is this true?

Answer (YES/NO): NO